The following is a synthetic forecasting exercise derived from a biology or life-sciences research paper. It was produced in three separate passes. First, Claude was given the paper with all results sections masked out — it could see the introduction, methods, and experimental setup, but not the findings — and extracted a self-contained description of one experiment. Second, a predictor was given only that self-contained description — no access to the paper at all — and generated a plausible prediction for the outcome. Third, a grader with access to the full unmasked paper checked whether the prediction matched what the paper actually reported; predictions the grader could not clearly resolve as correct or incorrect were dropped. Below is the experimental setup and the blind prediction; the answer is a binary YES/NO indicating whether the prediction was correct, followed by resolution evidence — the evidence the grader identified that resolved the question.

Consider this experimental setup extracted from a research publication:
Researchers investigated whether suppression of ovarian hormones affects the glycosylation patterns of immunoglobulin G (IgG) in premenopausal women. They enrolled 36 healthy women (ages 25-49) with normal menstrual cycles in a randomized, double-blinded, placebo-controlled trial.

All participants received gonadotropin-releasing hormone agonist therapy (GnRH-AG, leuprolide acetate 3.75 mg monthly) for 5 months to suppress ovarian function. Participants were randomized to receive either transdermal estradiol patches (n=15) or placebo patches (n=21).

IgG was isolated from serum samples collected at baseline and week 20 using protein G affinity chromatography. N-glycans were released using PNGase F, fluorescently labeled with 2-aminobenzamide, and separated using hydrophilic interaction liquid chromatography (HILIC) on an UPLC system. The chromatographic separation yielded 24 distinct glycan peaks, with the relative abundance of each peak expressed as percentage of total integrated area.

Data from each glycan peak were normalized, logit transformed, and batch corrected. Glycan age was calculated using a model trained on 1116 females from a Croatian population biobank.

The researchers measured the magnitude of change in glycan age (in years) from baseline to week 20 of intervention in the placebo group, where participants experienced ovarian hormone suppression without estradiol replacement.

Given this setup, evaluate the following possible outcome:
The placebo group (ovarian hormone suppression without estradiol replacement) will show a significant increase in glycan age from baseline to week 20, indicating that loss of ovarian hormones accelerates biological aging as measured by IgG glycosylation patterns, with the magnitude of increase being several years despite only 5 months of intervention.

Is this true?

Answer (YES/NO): YES